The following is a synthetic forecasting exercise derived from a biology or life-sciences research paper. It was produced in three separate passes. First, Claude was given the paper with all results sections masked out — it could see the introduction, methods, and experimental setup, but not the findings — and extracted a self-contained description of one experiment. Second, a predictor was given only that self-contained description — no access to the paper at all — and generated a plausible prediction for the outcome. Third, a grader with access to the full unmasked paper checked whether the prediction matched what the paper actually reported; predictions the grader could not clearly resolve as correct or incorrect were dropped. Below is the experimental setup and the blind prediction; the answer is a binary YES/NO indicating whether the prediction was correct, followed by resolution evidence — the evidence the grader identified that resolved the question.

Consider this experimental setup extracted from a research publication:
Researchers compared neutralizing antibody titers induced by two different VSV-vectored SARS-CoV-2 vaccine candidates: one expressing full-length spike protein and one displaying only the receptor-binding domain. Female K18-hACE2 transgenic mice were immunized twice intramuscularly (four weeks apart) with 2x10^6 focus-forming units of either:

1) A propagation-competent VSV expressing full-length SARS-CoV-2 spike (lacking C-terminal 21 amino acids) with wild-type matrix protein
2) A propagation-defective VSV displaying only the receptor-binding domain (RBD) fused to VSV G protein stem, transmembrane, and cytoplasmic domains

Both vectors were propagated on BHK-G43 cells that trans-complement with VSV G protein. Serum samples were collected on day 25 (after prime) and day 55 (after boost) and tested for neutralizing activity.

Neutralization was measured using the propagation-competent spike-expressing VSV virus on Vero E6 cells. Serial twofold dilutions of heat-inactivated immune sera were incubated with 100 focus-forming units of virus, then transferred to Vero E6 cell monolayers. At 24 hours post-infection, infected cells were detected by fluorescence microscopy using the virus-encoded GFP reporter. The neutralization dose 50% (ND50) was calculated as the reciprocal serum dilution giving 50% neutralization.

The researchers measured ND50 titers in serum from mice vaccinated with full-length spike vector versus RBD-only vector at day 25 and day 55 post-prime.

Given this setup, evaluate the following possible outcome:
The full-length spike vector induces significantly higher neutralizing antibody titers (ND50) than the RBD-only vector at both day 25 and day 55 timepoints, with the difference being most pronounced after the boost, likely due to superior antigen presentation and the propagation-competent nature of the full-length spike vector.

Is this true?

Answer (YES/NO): NO